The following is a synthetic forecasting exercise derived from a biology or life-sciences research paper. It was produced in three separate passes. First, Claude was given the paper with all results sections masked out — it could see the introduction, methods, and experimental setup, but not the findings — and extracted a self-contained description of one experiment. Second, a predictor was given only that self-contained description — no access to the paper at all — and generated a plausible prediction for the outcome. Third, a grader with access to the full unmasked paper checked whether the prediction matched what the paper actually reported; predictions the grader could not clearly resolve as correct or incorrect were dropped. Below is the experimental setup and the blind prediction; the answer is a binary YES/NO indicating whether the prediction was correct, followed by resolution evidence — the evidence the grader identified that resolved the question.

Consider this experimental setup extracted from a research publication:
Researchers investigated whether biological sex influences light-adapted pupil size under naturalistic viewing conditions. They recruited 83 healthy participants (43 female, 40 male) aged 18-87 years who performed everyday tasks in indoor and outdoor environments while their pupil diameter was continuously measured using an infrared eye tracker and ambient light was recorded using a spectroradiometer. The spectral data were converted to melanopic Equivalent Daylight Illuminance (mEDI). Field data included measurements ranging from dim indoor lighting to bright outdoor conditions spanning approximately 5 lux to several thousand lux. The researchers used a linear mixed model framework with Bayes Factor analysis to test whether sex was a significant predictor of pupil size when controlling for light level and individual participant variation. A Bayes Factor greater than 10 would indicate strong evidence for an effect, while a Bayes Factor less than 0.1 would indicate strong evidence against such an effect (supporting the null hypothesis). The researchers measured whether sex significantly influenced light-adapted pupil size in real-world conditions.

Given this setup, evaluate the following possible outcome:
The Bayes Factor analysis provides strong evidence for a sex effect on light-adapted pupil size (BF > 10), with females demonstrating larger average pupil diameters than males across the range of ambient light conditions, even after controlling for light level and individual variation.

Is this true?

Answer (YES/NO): NO